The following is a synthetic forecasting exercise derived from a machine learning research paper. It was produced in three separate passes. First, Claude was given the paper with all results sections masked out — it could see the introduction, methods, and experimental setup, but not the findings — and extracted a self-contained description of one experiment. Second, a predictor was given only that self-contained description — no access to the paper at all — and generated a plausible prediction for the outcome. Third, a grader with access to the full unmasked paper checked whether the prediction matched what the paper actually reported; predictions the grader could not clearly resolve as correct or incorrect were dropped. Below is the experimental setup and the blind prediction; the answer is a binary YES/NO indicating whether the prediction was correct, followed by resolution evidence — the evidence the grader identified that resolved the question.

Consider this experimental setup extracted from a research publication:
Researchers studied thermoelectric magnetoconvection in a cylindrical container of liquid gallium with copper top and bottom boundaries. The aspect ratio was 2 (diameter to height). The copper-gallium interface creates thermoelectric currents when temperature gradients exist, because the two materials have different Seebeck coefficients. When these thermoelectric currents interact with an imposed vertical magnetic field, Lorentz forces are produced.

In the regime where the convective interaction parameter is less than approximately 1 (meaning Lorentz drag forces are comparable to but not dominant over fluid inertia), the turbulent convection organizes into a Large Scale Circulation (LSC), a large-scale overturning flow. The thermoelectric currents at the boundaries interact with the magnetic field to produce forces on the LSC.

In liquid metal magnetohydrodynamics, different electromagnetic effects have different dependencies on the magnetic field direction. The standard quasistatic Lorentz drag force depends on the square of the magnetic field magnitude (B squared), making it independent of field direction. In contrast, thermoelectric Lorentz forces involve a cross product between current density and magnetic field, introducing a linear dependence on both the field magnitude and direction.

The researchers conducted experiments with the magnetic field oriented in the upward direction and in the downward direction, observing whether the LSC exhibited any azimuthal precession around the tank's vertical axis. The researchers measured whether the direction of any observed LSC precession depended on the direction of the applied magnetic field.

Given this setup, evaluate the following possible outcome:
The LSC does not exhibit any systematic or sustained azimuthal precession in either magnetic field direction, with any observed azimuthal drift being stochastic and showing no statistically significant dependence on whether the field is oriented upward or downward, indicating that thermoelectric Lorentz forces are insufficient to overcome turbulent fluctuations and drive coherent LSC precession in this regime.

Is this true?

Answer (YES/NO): NO